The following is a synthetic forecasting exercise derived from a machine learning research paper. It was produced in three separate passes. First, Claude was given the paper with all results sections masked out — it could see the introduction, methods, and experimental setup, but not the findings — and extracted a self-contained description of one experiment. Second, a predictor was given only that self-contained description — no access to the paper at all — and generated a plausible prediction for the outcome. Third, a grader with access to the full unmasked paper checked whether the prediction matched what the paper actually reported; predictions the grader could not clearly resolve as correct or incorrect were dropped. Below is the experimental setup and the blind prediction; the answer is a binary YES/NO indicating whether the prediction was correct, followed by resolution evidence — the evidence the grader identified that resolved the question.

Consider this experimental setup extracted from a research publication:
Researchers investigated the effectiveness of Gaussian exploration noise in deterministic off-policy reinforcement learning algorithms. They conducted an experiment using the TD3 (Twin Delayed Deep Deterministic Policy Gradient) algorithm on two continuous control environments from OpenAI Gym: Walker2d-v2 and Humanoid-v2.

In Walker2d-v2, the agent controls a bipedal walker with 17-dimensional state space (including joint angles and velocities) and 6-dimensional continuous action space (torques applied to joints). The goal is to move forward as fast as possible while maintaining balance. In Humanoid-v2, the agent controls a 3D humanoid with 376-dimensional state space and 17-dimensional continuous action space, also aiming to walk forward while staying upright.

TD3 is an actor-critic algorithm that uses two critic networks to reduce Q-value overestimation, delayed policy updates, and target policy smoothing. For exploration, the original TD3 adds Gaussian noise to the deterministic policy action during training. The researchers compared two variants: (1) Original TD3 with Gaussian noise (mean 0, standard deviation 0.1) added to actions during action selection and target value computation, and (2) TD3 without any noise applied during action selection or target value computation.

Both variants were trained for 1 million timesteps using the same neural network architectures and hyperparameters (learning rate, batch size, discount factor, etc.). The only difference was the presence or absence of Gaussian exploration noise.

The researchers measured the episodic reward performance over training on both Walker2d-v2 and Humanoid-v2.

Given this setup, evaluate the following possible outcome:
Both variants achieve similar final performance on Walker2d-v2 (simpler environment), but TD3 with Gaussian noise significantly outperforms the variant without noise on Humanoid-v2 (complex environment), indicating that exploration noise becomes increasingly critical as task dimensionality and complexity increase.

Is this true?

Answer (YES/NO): NO